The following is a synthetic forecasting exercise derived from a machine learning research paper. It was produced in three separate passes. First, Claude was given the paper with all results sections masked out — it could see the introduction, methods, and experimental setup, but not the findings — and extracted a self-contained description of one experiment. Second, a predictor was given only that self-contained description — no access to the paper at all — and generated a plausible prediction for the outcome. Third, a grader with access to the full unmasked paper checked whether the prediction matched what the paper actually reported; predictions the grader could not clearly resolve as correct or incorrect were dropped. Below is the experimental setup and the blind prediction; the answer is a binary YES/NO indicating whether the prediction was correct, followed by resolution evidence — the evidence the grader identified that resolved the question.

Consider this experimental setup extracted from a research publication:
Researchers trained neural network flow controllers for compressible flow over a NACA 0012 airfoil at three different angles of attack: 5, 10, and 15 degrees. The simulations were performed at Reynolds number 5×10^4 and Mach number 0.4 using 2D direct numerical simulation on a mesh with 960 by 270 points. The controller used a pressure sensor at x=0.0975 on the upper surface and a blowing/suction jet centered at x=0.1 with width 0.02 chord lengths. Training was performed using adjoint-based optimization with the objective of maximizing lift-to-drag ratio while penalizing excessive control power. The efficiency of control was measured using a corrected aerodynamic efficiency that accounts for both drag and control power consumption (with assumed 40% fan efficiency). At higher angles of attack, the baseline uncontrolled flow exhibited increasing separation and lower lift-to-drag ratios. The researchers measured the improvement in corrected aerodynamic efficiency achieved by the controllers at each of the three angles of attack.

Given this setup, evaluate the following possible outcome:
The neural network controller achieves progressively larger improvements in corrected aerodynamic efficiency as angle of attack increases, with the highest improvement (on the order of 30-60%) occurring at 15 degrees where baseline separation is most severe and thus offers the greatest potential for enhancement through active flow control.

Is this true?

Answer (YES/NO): NO